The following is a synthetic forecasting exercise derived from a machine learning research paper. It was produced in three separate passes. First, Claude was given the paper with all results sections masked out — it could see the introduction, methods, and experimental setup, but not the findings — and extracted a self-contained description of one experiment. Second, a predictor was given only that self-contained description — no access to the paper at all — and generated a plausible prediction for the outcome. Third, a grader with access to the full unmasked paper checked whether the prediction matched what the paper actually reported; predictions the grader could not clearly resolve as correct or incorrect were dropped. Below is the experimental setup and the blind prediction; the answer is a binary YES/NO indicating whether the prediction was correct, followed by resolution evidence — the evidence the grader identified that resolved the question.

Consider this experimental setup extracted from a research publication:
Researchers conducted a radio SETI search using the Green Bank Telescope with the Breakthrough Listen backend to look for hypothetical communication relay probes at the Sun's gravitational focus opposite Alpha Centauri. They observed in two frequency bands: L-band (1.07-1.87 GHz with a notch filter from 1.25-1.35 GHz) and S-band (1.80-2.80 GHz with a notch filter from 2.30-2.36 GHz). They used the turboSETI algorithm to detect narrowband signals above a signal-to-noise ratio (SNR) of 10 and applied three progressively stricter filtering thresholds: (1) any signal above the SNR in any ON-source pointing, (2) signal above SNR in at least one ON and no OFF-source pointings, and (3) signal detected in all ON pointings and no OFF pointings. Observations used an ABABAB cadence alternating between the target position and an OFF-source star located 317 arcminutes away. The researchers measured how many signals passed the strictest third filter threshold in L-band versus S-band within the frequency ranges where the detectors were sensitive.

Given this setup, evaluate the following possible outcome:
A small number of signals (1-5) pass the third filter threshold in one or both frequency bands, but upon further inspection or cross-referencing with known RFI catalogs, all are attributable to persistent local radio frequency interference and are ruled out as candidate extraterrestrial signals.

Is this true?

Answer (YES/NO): NO